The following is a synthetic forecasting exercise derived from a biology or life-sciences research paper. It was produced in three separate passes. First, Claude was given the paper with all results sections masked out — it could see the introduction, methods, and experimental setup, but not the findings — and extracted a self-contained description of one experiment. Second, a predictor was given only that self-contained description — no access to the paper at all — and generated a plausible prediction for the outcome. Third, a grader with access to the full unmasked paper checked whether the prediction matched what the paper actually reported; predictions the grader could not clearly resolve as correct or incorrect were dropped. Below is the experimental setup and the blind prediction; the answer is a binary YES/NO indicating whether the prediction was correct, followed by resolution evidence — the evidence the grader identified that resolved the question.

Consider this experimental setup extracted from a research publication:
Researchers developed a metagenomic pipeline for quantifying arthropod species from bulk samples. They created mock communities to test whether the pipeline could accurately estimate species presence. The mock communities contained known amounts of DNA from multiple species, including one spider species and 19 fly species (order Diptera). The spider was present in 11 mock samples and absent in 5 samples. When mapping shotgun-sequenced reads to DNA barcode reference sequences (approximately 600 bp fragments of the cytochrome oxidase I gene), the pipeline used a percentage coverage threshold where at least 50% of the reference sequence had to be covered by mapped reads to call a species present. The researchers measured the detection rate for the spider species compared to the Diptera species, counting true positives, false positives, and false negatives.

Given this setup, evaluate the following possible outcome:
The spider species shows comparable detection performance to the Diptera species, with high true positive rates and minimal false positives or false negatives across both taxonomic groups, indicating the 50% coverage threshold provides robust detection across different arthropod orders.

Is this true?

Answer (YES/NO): NO